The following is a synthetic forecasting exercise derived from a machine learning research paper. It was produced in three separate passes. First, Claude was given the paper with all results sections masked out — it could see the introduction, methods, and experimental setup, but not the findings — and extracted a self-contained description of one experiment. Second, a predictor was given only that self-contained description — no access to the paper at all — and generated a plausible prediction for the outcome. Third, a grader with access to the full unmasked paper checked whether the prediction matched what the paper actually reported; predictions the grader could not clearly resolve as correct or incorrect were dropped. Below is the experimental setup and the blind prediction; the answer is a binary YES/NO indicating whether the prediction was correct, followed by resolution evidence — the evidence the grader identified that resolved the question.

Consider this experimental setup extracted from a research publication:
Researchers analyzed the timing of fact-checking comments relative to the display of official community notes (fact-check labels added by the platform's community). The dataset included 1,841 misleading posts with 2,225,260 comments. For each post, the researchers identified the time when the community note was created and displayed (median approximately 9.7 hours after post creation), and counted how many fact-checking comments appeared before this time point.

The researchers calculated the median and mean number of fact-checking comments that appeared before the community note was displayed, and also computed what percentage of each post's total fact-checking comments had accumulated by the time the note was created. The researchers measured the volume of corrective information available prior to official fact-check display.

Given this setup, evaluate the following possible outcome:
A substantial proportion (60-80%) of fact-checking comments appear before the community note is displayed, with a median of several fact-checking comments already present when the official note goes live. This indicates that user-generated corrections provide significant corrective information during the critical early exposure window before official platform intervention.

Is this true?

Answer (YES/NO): NO